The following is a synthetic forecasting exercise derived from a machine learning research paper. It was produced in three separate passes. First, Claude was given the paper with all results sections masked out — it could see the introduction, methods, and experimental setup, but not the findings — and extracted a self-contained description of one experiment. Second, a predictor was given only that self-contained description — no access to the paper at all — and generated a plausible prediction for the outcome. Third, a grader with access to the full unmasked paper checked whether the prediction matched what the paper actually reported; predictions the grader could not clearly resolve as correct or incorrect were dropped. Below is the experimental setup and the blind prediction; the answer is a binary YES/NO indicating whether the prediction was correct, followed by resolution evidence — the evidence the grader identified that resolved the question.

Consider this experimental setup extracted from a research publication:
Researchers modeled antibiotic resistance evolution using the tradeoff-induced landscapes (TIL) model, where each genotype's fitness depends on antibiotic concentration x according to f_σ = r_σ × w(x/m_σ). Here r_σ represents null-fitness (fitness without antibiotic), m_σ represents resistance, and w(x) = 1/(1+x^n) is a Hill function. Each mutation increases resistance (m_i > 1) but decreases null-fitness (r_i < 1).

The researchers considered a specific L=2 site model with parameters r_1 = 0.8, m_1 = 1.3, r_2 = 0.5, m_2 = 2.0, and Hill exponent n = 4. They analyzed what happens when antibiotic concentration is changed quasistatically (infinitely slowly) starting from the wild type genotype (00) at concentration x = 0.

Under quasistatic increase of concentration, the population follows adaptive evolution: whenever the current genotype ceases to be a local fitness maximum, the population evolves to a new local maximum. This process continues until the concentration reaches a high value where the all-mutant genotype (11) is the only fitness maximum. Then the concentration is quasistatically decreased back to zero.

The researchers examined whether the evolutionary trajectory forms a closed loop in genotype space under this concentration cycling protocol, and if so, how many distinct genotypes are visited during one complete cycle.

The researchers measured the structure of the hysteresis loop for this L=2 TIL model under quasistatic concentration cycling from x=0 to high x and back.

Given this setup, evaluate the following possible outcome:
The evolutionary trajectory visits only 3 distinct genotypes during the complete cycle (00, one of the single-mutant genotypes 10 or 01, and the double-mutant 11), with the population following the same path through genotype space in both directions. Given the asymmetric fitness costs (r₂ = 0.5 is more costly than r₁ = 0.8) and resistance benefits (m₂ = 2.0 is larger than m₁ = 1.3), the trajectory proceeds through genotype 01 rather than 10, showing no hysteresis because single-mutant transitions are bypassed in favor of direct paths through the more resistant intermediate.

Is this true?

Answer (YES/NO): NO